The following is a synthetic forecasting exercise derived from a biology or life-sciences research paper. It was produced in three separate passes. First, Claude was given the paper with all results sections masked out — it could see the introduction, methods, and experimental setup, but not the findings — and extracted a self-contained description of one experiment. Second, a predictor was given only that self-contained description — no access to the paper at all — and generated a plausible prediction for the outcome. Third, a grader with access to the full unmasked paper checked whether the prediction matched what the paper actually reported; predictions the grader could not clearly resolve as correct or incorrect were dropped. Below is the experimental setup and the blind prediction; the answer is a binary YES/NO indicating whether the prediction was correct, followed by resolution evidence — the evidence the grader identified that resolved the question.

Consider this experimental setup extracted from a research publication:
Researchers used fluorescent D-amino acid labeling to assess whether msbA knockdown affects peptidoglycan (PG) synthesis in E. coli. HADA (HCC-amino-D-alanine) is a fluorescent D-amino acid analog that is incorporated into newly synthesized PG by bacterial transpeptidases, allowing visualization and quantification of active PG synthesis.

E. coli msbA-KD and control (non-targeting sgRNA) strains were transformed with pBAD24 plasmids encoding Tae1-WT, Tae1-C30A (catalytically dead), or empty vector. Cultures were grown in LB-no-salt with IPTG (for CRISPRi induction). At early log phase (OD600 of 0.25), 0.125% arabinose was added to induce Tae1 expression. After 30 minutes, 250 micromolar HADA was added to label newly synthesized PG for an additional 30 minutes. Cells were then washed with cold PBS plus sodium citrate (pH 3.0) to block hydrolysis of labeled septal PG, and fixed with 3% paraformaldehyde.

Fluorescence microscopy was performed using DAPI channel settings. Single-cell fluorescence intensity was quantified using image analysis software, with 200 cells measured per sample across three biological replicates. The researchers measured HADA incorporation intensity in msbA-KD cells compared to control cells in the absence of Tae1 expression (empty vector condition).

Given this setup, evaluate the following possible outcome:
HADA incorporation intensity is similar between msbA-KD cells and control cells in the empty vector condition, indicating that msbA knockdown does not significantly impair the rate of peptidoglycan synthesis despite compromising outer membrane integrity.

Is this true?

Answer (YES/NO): NO